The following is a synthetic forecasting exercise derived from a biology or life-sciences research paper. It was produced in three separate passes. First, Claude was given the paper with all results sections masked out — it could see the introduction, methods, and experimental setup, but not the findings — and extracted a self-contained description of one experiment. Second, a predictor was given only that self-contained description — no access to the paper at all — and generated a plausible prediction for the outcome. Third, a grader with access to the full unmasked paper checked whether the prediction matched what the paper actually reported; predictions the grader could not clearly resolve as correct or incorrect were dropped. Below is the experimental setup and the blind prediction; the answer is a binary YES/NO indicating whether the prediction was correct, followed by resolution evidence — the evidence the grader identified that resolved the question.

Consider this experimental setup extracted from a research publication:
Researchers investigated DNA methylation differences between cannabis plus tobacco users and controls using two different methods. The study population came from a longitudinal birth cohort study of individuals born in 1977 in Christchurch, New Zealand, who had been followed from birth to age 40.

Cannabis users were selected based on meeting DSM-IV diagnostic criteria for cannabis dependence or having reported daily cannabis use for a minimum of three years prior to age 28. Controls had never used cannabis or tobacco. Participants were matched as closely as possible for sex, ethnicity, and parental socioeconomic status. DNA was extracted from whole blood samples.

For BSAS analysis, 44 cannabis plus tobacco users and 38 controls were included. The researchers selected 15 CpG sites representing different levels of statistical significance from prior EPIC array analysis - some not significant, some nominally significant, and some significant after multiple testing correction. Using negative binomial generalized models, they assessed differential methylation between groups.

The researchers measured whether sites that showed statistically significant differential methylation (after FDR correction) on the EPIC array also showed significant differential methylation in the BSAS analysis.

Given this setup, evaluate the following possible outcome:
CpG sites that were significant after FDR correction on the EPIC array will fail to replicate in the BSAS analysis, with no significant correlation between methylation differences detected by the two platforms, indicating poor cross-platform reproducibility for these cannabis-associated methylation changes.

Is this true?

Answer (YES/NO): NO